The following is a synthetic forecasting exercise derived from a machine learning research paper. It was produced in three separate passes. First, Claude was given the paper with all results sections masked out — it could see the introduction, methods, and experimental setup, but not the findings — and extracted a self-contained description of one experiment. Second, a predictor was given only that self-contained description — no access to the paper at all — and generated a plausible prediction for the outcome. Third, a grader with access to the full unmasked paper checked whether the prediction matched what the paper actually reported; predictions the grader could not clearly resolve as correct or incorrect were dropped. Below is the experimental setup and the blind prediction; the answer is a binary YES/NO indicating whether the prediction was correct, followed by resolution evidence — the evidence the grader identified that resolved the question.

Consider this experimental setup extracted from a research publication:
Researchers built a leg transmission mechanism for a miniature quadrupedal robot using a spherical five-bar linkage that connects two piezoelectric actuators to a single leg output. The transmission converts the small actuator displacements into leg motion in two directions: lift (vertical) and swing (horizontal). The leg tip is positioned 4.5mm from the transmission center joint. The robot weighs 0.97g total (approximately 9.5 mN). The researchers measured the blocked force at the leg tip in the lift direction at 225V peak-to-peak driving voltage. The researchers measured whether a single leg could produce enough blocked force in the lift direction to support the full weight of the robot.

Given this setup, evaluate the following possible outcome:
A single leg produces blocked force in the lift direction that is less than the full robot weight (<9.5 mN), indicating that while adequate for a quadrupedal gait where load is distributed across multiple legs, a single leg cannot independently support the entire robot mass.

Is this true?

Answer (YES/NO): NO